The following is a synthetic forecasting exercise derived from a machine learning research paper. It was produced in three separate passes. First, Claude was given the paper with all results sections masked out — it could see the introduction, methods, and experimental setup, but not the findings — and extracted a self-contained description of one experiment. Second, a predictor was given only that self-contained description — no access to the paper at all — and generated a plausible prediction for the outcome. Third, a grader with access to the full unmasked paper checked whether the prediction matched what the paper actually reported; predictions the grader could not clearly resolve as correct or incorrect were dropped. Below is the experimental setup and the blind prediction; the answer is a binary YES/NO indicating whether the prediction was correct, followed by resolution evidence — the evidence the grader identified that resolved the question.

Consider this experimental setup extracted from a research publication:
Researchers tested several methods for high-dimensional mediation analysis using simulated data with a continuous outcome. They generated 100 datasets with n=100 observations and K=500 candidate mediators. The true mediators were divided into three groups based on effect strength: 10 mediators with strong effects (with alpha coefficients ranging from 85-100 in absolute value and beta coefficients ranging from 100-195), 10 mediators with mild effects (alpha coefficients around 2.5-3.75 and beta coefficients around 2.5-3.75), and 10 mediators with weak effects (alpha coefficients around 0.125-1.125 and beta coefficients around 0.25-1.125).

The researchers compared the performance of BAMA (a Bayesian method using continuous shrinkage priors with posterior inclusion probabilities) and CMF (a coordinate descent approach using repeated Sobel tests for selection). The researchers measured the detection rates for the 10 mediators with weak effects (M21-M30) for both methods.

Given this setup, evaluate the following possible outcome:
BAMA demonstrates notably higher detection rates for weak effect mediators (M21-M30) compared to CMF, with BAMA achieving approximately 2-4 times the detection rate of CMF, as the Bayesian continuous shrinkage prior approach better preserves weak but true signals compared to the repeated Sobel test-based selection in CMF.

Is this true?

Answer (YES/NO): NO